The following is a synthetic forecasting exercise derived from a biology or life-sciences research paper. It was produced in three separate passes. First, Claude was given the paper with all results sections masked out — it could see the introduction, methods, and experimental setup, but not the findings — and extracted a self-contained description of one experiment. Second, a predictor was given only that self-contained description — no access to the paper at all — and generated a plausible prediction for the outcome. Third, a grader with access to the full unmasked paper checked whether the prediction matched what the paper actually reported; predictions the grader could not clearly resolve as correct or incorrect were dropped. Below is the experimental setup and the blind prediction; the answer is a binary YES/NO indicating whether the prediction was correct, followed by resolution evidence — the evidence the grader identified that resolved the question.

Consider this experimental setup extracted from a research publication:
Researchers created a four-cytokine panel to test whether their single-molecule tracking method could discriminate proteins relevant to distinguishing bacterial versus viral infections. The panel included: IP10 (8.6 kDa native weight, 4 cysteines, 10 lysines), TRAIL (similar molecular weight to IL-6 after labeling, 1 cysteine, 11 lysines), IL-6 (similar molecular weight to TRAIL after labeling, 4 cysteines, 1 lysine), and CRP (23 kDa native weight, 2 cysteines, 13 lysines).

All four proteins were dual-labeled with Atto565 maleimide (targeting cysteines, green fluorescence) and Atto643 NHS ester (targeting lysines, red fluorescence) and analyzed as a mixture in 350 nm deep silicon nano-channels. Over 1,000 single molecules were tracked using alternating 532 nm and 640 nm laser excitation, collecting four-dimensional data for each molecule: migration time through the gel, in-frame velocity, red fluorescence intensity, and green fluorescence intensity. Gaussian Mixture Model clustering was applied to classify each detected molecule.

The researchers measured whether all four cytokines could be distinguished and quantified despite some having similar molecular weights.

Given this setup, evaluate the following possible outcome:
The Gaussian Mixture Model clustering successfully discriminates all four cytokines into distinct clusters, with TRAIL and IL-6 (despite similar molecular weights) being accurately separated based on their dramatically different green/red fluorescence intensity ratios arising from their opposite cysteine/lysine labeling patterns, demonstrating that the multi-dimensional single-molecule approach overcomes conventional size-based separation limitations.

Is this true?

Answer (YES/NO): YES